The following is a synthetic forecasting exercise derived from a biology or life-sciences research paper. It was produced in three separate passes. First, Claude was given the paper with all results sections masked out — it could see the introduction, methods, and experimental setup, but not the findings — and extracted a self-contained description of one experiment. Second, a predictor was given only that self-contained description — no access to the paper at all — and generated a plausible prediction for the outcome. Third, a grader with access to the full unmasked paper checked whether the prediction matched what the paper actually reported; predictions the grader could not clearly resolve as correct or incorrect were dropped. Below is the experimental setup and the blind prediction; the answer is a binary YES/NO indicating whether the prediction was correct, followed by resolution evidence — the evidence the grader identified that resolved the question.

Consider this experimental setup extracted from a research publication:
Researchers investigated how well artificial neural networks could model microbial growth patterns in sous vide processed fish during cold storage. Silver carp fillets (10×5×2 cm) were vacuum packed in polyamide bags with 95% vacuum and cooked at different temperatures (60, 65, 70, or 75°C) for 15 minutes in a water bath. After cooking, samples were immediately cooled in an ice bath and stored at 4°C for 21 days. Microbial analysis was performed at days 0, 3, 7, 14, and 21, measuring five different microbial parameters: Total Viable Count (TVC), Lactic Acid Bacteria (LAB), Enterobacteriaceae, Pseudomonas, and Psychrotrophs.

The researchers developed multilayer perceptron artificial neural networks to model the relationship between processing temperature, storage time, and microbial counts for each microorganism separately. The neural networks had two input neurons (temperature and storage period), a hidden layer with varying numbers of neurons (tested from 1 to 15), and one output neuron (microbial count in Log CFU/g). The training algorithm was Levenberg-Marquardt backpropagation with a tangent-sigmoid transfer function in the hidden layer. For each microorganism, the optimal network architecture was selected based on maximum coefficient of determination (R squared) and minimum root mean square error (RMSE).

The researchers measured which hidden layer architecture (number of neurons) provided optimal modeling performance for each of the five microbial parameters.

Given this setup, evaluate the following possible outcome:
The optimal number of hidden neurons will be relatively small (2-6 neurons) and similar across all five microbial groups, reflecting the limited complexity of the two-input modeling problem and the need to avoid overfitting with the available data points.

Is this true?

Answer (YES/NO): NO